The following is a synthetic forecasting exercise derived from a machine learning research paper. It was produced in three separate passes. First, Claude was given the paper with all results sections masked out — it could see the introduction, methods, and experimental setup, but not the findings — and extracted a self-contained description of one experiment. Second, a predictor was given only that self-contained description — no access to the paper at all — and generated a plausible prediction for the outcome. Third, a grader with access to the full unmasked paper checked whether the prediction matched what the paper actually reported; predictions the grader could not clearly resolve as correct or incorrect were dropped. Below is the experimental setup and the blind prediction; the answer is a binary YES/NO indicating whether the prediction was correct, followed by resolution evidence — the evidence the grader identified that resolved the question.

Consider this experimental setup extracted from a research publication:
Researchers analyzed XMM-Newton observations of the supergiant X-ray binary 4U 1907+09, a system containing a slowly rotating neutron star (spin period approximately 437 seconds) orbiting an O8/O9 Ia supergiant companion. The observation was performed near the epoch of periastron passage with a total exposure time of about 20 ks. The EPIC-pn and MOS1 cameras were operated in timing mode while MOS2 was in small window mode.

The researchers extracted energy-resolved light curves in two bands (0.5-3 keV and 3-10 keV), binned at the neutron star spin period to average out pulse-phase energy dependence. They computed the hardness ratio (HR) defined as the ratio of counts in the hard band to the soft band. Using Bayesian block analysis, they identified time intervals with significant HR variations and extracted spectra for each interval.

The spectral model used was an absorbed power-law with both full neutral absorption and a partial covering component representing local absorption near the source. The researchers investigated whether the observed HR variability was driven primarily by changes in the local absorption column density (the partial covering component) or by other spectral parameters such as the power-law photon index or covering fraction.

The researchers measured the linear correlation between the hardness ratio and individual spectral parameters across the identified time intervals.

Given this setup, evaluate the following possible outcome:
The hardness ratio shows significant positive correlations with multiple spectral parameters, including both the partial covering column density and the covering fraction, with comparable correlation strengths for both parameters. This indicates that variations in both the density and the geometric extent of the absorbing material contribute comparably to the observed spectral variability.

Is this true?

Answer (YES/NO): NO